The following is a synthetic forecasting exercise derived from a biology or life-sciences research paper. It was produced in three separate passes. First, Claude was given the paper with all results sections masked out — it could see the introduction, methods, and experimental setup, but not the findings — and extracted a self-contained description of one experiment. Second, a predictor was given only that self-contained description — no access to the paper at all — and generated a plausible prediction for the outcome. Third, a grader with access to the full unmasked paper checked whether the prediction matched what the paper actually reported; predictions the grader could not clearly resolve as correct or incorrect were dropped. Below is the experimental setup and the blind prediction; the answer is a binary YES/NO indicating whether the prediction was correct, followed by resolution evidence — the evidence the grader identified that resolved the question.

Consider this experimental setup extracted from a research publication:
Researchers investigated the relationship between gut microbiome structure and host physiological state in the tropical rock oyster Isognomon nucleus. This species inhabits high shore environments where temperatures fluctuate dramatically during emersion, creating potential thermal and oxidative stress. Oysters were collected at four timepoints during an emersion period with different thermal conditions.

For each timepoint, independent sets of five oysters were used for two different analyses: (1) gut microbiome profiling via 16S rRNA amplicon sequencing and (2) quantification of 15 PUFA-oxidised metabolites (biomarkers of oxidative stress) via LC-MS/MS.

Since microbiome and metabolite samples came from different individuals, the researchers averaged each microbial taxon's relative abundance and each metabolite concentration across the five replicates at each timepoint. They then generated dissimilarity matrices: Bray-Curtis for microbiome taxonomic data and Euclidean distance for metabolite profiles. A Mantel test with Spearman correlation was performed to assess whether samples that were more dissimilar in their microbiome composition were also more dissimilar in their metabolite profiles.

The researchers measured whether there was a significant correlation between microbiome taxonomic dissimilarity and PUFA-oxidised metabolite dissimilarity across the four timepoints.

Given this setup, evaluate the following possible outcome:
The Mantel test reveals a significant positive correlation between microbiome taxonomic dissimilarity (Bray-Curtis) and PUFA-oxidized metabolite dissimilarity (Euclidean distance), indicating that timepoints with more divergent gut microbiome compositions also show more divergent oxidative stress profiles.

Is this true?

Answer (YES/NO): NO